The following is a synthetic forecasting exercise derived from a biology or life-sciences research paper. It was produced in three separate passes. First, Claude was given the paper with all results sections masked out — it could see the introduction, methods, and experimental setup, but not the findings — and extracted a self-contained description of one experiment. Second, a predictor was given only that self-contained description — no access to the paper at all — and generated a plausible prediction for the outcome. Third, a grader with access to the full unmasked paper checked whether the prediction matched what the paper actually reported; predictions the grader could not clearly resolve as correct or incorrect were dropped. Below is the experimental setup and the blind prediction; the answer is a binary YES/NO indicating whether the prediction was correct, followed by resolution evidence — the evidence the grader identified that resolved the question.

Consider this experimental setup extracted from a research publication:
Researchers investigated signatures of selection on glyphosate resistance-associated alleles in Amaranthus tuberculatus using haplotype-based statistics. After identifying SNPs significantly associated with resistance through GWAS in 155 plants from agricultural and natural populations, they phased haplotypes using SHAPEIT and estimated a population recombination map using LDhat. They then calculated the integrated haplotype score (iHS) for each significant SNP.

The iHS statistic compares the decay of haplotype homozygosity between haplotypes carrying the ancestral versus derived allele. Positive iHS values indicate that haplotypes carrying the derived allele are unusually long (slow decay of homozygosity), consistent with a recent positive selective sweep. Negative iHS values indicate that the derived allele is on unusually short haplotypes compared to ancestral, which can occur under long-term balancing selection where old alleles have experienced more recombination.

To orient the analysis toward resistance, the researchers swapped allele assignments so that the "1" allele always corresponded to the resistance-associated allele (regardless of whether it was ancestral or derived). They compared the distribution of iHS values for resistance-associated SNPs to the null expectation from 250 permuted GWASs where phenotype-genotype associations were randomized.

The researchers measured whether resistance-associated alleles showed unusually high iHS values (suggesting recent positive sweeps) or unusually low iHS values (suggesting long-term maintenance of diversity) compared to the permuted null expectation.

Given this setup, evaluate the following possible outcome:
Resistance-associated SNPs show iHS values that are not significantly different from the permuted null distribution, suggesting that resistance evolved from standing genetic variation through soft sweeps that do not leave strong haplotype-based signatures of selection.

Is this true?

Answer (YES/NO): NO